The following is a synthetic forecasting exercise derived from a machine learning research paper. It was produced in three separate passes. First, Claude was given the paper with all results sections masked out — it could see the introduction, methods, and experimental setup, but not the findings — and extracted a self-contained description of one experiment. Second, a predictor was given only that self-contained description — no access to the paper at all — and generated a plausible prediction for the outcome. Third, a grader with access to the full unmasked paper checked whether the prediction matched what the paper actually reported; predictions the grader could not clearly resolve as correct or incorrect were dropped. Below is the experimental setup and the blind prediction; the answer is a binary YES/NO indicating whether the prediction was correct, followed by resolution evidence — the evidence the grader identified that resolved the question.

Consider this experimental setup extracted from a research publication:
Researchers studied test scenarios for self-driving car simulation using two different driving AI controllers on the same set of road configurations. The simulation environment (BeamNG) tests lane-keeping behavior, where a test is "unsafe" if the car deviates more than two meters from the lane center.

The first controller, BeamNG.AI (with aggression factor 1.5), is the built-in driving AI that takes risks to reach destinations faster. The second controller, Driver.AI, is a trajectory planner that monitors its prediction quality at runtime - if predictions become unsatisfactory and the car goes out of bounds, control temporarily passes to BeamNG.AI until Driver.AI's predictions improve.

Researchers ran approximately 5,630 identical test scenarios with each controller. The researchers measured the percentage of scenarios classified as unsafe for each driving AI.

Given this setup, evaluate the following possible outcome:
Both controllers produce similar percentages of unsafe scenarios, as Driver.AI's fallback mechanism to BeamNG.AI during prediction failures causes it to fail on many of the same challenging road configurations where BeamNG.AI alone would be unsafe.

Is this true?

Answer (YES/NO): NO